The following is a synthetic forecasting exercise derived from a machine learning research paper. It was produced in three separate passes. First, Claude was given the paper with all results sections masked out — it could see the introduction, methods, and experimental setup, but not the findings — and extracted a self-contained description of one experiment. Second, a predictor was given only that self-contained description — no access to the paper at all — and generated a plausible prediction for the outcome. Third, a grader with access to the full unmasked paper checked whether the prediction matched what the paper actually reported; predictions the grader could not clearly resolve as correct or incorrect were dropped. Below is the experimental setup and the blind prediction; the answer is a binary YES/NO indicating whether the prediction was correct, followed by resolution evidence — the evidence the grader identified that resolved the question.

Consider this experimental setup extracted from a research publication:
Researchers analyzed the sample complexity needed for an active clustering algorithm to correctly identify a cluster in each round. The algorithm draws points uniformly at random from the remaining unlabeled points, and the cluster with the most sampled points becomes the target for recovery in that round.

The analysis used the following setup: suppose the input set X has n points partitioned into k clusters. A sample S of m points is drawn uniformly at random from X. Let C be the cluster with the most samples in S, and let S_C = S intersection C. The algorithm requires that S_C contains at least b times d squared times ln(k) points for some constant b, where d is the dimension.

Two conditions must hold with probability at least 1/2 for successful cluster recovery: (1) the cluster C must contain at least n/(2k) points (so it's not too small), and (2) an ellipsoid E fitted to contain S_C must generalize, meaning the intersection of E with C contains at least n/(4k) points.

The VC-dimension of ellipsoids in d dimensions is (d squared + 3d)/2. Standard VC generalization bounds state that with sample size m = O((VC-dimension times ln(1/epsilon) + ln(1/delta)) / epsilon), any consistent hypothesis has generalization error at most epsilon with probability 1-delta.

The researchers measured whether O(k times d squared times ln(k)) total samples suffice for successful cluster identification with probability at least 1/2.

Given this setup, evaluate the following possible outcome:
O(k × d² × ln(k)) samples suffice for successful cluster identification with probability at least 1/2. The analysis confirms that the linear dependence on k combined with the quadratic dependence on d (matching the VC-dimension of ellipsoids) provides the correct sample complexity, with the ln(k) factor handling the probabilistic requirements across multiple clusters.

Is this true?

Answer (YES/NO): YES